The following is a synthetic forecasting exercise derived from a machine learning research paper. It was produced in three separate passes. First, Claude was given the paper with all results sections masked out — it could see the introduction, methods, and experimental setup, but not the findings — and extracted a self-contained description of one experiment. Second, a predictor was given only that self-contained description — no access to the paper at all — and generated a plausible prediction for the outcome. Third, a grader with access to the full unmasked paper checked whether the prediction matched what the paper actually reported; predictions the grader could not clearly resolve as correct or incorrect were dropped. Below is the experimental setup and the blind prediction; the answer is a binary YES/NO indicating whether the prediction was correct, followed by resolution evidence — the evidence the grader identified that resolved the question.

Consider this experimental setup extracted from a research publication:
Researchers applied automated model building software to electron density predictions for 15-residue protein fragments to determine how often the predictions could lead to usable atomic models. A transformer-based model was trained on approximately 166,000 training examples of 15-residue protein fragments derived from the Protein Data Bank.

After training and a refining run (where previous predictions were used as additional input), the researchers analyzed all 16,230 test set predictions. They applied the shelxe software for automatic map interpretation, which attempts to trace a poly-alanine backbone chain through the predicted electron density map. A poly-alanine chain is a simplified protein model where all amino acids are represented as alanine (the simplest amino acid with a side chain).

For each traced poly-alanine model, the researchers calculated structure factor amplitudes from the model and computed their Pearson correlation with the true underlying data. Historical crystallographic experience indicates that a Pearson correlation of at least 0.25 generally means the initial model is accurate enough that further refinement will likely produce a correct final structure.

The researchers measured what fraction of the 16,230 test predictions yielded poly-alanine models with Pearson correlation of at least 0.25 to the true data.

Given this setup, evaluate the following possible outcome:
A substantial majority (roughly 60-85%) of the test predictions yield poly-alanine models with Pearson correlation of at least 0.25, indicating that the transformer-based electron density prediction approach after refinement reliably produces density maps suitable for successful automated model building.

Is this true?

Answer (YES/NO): YES